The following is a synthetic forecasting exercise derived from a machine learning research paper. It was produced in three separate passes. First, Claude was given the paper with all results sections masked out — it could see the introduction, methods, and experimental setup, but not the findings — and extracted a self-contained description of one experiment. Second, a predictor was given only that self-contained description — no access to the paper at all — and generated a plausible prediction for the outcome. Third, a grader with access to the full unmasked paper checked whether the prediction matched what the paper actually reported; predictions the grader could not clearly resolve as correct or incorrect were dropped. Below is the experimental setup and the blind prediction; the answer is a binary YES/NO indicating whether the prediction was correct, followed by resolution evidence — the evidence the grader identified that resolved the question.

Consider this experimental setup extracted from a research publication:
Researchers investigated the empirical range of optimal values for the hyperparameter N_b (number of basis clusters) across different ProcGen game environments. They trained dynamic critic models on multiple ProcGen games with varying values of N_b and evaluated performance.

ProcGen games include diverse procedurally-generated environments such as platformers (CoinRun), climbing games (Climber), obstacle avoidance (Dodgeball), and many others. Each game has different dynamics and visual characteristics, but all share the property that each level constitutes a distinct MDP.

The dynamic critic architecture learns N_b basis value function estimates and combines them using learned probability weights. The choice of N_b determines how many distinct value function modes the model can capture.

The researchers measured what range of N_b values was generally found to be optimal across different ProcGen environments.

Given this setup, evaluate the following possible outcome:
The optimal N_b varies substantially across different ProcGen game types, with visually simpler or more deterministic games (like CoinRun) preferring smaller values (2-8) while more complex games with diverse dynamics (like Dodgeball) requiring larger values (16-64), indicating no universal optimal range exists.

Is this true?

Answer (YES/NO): NO